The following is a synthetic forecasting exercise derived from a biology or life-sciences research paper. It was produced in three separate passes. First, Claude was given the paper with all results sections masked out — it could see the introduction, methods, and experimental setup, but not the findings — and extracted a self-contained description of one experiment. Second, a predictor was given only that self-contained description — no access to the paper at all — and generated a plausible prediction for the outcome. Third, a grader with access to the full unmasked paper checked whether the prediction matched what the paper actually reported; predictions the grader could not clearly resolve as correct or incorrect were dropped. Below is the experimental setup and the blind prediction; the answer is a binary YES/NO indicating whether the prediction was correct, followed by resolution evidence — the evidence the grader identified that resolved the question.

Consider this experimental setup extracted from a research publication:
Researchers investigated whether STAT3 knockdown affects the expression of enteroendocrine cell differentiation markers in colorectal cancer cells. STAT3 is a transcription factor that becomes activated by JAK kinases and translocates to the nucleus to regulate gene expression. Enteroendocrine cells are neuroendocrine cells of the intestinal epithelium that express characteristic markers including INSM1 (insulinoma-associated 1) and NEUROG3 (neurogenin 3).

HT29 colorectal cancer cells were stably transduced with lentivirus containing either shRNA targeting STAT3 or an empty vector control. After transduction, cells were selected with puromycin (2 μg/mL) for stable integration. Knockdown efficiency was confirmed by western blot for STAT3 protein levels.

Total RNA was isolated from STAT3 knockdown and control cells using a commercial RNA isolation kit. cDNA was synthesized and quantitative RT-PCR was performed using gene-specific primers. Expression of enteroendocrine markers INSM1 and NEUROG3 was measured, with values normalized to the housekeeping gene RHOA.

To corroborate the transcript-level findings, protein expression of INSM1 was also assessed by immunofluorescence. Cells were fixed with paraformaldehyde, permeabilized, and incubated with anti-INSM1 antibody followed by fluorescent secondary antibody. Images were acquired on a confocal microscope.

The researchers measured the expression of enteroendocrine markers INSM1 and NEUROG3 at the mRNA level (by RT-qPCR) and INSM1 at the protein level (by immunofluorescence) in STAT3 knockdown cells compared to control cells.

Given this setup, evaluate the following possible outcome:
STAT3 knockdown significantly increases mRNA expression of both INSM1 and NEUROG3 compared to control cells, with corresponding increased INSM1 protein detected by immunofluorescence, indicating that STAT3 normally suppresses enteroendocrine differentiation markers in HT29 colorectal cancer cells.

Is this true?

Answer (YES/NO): NO